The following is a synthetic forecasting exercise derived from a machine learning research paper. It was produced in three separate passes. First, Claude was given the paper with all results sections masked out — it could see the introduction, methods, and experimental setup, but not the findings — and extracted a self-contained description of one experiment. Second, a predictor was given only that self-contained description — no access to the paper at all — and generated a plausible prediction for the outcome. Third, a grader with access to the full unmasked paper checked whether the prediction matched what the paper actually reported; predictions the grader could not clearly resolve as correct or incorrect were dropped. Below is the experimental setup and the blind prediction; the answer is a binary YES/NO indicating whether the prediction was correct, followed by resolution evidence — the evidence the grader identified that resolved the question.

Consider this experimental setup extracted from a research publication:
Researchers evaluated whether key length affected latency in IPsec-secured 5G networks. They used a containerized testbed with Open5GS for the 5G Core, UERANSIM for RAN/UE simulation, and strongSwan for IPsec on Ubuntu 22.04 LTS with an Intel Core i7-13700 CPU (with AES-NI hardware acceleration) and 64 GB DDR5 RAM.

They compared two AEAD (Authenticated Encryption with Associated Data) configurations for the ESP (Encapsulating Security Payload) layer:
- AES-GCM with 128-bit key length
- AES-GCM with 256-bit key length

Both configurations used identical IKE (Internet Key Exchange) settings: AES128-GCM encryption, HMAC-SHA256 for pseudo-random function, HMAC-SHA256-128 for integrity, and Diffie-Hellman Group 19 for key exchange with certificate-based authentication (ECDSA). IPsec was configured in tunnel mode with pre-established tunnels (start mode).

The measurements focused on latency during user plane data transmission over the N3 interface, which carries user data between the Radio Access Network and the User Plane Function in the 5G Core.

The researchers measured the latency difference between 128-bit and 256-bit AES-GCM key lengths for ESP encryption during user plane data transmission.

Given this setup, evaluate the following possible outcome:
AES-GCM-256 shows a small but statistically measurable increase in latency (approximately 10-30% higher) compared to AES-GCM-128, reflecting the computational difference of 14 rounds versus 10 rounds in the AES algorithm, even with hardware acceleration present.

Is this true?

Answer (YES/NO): NO